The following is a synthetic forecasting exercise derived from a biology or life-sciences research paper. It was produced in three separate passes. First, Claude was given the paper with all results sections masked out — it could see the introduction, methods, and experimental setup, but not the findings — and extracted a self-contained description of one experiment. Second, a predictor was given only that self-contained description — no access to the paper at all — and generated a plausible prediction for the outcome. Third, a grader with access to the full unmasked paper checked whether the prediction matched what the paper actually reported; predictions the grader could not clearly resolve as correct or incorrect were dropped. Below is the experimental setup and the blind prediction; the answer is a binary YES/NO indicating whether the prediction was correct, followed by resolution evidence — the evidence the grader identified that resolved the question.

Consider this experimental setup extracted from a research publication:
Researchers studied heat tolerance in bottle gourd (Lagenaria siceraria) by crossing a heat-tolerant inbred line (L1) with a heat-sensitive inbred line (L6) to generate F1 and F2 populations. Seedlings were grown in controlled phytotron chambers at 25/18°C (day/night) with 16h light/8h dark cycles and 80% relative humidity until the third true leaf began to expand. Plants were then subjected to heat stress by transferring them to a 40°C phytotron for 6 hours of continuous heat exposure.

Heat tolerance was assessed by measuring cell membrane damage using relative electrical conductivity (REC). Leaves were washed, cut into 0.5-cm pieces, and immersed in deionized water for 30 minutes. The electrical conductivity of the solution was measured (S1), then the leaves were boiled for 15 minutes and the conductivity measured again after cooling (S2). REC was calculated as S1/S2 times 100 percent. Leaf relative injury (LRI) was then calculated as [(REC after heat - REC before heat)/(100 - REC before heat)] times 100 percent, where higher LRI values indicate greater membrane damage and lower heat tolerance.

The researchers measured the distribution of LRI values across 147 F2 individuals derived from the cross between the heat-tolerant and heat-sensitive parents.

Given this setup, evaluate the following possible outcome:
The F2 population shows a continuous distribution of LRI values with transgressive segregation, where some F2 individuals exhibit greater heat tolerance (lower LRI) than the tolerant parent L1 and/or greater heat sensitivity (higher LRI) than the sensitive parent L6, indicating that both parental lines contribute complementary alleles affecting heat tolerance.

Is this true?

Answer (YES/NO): YES